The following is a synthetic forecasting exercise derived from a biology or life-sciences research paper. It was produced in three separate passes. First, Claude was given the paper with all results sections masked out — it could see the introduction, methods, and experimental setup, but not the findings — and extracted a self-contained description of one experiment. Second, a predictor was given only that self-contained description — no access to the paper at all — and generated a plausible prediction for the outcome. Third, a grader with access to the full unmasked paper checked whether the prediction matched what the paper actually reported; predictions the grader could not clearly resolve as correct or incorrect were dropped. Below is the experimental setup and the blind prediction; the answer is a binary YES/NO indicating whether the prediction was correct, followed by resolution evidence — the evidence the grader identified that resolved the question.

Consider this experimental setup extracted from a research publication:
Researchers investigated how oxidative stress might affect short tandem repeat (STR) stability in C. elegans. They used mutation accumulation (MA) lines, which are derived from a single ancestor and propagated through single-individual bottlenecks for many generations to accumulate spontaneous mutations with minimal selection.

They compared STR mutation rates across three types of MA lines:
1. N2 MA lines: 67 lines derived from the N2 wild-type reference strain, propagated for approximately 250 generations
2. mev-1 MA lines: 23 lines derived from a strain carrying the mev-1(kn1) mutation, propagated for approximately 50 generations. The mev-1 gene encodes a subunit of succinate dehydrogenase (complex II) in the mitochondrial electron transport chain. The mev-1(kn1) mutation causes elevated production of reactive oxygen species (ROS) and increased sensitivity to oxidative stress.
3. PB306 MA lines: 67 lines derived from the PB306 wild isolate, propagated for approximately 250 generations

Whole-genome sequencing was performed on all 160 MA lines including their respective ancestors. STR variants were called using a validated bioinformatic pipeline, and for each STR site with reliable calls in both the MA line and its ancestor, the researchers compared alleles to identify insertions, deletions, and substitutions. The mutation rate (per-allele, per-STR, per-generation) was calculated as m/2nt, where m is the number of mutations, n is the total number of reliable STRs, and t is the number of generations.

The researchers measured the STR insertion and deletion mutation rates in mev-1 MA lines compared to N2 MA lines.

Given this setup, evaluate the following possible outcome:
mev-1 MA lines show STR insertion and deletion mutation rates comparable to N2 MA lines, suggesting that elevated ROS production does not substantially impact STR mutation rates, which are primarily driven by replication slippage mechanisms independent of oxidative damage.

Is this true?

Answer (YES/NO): NO